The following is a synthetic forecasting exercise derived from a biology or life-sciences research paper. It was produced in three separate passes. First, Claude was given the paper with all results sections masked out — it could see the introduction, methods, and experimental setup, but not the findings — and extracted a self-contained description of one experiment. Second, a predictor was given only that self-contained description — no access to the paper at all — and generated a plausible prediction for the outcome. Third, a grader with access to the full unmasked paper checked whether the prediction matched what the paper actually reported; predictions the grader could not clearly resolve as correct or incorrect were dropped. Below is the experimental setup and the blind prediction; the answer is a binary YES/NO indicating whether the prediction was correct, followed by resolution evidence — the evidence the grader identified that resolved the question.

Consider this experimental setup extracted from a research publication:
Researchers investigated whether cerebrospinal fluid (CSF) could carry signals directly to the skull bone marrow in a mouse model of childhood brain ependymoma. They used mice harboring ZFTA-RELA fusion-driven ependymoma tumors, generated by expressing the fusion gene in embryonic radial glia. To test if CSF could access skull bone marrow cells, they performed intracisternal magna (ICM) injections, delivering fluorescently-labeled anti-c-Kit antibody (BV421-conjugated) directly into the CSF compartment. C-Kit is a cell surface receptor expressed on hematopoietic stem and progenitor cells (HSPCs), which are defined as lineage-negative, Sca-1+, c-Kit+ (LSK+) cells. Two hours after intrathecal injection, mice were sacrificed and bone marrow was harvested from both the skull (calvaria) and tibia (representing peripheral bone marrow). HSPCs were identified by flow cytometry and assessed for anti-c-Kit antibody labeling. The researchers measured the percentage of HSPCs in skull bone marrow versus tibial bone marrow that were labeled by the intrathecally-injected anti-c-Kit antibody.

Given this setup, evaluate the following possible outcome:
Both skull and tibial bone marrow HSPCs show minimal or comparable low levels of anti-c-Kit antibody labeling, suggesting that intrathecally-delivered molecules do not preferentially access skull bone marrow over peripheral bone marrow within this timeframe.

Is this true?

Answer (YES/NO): NO